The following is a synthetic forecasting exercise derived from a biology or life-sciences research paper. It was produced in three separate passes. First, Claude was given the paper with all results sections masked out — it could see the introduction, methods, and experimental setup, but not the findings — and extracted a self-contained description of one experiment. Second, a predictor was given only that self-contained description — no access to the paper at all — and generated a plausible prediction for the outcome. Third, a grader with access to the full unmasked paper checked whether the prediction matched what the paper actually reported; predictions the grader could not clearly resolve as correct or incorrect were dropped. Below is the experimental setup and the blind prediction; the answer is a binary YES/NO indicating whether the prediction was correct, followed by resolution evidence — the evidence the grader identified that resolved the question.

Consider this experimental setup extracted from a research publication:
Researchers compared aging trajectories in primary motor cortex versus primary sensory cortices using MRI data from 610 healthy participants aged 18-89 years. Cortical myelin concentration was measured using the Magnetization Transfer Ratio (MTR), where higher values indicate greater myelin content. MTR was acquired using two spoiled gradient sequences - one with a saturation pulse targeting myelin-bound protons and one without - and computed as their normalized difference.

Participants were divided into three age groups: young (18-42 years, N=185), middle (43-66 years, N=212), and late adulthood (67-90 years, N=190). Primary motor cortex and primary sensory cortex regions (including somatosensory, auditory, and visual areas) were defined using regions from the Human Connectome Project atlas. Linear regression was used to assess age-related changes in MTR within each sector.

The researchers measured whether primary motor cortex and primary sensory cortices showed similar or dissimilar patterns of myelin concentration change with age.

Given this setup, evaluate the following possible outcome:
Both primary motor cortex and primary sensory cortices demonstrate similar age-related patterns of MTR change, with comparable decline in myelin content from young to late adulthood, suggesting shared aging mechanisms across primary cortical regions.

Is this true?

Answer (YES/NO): NO